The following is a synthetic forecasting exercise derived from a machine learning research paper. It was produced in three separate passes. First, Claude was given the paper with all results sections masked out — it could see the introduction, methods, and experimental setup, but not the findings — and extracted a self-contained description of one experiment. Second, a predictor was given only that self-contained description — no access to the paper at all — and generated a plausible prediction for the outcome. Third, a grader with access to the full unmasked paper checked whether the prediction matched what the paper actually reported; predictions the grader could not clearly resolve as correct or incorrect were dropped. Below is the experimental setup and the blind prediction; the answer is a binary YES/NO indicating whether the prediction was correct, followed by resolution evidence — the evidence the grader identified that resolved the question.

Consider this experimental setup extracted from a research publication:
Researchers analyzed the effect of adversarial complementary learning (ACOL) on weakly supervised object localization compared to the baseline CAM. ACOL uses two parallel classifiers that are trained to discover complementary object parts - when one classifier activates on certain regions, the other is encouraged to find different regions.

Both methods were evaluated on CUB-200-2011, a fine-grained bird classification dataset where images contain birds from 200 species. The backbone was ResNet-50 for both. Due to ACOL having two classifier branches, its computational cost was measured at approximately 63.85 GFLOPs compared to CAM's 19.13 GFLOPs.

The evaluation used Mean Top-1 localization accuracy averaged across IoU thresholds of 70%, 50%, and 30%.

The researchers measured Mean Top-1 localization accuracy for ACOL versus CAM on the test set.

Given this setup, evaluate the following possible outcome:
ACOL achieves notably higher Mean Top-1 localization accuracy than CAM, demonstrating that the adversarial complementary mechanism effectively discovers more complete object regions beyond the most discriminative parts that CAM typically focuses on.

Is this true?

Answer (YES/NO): NO